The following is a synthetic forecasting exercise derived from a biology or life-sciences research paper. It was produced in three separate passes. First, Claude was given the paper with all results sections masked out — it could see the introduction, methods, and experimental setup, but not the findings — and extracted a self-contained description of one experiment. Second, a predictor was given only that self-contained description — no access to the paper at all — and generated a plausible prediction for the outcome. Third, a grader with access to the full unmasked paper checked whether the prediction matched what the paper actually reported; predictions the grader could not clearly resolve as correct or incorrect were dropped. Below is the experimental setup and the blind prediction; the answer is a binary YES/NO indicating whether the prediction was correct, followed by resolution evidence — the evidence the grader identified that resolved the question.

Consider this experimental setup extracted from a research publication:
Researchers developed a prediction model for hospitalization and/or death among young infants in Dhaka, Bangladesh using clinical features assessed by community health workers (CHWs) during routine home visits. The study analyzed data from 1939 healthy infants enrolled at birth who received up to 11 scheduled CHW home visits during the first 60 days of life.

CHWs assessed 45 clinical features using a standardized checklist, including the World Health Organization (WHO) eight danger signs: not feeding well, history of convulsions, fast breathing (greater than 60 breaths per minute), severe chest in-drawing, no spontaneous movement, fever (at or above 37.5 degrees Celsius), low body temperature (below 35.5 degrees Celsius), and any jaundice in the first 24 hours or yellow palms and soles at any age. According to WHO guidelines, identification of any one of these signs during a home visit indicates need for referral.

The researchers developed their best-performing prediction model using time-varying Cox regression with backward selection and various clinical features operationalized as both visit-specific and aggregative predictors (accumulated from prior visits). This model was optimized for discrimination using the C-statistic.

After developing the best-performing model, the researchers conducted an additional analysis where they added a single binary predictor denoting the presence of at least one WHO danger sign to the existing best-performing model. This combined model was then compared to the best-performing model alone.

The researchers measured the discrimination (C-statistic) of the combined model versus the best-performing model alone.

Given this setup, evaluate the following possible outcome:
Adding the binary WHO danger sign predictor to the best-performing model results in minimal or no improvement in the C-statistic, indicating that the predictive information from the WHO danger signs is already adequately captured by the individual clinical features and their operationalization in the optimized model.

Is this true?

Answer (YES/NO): YES